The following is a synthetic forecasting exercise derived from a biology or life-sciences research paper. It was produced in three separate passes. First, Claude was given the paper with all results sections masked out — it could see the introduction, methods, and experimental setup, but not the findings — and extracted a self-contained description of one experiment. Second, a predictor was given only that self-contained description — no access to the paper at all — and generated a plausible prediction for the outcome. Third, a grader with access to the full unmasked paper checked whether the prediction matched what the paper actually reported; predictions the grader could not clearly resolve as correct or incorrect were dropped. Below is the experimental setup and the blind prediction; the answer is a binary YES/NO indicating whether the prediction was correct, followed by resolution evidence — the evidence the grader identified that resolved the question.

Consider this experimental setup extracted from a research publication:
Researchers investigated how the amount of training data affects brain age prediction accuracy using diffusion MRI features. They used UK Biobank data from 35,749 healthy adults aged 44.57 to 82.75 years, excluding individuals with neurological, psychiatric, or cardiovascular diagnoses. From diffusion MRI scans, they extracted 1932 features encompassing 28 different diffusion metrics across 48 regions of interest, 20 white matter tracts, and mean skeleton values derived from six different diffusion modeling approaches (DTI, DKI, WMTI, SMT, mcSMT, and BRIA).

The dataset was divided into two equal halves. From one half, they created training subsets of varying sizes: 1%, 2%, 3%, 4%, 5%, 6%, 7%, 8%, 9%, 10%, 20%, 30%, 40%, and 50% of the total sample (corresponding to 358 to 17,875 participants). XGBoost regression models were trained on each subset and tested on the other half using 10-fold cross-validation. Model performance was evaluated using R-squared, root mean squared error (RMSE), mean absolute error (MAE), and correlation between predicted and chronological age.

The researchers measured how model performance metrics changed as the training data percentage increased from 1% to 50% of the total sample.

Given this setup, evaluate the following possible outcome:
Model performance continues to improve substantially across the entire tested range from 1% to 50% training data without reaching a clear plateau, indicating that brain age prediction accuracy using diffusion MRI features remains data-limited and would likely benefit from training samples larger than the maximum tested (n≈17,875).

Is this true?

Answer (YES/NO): NO